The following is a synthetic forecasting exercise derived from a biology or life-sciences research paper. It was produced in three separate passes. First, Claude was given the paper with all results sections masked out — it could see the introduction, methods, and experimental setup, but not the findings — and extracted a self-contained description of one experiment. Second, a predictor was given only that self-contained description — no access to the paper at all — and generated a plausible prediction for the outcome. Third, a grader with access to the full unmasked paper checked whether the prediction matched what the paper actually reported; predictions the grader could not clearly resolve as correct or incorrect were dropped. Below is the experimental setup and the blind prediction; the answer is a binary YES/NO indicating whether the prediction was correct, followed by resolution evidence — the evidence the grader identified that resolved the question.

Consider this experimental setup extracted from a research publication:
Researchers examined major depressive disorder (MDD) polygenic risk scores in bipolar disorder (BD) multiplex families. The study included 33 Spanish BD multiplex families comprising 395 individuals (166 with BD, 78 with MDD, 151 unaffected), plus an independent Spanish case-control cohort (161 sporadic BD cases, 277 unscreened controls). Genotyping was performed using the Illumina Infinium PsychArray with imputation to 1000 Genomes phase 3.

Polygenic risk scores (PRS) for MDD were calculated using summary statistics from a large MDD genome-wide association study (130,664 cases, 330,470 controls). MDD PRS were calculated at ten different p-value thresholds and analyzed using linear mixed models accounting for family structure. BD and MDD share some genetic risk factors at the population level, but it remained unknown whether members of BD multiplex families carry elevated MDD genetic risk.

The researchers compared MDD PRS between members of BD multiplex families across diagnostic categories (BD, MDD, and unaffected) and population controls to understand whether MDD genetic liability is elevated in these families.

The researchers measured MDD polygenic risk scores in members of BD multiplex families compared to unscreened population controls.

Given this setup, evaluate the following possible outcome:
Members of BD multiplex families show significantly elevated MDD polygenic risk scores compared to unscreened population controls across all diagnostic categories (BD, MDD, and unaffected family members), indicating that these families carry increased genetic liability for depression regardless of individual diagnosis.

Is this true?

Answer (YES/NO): YES